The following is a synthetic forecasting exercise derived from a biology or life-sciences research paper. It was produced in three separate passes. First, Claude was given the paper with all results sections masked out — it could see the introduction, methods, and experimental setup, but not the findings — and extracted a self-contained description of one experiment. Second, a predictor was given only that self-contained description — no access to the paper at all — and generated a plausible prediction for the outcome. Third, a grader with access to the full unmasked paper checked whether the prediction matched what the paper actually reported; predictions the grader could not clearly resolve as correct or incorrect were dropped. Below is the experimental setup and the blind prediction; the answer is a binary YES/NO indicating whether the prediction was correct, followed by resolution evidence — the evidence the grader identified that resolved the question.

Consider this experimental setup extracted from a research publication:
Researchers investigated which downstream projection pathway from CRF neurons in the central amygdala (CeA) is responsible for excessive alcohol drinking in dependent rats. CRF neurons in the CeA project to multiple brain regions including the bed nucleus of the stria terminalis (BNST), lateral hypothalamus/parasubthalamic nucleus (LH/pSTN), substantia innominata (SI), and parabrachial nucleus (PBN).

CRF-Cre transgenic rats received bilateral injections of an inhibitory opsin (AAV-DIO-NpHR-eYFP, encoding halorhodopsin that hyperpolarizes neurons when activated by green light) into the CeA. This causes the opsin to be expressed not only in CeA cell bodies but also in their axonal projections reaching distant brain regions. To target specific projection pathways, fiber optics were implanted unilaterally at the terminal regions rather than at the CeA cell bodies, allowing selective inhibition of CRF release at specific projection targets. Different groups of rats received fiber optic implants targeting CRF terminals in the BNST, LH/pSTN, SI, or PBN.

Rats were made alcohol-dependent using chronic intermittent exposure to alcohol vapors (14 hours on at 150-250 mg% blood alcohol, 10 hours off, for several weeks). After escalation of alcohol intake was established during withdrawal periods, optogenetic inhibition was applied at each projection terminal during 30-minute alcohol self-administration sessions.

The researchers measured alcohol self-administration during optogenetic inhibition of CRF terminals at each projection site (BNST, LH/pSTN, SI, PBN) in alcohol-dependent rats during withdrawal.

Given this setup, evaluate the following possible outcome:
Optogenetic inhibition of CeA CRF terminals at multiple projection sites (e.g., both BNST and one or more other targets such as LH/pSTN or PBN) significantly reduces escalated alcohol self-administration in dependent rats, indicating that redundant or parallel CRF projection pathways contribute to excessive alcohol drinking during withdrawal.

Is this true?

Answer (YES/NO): NO